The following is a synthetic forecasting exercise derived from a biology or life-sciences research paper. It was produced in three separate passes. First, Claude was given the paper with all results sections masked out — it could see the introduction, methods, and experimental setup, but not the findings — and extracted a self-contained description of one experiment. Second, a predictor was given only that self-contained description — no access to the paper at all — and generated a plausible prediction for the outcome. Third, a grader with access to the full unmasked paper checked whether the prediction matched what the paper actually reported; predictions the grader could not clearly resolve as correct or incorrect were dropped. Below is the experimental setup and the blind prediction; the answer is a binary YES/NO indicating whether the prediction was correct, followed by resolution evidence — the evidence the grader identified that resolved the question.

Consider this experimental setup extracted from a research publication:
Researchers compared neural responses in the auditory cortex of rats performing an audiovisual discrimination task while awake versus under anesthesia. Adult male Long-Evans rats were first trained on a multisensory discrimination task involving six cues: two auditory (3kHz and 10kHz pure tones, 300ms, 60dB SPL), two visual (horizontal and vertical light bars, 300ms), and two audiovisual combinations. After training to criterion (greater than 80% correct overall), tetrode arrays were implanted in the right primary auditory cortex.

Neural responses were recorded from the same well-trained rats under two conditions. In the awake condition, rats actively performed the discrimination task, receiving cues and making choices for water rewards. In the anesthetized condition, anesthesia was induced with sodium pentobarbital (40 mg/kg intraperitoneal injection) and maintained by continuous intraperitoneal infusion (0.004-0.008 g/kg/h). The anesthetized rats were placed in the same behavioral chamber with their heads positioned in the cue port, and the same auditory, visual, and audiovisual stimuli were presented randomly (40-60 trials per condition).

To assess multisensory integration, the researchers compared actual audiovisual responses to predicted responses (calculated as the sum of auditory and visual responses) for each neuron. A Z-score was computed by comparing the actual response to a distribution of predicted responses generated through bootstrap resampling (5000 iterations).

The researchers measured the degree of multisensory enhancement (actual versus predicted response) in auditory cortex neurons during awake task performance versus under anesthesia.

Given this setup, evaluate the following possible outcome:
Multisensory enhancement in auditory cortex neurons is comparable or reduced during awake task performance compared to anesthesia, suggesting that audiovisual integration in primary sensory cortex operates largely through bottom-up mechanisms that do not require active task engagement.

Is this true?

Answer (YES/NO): NO